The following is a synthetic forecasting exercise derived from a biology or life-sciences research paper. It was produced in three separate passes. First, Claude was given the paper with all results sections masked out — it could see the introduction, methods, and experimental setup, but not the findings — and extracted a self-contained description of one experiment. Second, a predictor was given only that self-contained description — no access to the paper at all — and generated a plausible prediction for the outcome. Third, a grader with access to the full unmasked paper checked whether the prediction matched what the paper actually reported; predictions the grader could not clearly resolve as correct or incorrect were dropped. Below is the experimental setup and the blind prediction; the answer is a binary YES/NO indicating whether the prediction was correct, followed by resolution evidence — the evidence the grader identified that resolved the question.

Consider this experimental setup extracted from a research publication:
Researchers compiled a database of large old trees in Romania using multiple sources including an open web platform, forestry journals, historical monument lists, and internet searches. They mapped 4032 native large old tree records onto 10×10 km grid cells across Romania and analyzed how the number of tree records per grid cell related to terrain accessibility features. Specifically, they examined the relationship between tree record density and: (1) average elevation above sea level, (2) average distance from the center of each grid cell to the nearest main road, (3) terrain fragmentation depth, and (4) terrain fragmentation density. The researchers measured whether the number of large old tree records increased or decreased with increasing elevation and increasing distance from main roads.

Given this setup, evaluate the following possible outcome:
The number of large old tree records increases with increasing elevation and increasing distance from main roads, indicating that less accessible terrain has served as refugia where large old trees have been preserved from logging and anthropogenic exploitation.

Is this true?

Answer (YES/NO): NO